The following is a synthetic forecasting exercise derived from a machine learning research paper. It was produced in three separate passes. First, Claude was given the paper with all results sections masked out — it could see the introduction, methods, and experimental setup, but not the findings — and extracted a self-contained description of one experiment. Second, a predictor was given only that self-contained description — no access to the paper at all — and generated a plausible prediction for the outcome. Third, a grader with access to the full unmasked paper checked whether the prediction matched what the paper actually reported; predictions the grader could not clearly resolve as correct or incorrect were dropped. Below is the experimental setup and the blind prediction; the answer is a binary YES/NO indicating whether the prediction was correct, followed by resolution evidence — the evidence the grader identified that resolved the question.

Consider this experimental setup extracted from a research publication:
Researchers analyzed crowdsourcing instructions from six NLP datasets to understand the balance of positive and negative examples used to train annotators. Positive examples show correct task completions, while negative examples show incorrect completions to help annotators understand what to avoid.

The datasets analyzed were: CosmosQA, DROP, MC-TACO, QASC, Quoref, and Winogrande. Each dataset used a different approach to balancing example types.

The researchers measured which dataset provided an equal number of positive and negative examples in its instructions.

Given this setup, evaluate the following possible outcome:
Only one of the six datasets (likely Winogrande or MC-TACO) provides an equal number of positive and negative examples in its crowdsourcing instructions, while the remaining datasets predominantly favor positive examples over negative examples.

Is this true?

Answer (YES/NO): YES